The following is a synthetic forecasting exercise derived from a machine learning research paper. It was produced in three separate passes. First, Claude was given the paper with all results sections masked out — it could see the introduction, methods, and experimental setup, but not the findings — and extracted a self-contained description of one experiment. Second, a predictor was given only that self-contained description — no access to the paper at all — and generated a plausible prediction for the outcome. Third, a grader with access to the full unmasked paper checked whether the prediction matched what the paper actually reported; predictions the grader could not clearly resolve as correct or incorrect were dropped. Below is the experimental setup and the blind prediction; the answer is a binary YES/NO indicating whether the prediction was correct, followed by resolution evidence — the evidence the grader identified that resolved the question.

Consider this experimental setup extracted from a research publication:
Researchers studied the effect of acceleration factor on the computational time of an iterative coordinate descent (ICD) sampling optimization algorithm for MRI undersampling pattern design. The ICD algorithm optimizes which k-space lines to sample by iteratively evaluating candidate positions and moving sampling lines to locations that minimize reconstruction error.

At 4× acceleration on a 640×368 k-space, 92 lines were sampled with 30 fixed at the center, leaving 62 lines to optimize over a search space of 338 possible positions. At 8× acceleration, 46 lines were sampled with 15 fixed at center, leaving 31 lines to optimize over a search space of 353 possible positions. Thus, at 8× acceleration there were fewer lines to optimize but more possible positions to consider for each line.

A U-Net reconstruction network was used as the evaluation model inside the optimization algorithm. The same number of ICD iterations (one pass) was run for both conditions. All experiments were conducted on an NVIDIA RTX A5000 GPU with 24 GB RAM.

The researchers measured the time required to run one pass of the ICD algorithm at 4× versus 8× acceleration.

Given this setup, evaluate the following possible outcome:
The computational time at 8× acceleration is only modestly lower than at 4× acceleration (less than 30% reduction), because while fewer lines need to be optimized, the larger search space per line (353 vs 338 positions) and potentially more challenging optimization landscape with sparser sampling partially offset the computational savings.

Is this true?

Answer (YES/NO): NO